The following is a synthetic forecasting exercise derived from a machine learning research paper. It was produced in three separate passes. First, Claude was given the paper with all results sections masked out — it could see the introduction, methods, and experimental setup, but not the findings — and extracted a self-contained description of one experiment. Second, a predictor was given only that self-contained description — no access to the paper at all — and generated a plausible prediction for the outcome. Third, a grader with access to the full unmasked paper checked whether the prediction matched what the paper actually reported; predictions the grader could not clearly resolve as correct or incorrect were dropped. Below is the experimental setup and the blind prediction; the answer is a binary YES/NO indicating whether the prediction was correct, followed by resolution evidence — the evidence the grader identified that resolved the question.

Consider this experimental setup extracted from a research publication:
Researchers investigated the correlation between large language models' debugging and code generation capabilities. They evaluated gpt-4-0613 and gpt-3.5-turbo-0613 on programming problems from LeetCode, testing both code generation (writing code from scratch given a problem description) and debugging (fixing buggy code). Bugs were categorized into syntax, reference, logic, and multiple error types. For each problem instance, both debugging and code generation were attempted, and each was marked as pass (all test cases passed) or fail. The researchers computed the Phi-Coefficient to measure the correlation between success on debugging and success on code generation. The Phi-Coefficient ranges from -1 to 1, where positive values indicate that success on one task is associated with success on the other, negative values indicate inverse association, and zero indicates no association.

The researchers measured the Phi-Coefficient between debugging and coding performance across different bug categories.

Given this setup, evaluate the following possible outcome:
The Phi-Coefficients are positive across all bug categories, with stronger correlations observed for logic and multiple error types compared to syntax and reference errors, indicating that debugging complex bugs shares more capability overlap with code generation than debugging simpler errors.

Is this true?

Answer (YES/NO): NO